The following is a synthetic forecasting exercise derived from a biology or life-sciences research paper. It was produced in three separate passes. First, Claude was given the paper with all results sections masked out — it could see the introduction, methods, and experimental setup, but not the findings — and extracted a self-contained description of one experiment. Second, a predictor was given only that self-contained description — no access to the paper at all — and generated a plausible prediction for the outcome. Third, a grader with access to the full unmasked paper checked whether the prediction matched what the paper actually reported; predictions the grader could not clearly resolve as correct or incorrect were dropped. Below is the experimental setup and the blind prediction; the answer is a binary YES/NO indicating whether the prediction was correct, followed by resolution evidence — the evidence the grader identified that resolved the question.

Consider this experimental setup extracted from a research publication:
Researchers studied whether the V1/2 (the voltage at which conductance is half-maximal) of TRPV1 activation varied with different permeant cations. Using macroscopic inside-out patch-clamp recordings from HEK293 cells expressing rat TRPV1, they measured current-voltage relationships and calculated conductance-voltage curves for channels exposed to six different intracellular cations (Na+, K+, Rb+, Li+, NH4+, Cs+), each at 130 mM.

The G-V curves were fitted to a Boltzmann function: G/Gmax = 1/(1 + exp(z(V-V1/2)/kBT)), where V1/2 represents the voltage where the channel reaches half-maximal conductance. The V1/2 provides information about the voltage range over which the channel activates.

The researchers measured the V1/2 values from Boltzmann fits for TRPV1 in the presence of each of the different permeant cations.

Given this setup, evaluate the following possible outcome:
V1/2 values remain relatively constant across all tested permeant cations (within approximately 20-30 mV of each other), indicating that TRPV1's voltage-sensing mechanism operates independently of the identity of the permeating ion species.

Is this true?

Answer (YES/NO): NO